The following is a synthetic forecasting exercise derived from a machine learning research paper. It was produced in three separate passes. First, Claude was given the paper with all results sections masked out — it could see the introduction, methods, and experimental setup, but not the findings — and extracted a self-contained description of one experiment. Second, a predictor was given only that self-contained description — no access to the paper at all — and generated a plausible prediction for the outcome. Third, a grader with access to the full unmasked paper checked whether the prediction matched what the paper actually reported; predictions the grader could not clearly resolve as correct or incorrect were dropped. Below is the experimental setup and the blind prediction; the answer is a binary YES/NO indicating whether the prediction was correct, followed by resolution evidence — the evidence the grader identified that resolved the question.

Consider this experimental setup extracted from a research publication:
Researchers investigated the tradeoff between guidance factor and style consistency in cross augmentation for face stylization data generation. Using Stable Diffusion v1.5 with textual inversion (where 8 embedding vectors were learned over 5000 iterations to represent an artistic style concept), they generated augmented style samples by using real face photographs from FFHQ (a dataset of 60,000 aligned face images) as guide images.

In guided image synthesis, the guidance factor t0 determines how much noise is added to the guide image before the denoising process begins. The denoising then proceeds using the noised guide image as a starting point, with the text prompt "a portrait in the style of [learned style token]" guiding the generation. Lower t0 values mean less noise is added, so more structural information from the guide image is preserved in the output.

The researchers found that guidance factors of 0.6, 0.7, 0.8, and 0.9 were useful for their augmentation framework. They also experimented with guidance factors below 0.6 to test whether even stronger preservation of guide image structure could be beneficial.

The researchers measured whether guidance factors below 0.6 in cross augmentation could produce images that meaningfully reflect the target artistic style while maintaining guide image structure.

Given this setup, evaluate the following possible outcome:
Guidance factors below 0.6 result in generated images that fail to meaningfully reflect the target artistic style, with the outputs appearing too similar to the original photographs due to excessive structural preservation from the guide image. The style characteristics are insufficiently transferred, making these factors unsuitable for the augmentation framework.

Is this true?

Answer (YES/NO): YES